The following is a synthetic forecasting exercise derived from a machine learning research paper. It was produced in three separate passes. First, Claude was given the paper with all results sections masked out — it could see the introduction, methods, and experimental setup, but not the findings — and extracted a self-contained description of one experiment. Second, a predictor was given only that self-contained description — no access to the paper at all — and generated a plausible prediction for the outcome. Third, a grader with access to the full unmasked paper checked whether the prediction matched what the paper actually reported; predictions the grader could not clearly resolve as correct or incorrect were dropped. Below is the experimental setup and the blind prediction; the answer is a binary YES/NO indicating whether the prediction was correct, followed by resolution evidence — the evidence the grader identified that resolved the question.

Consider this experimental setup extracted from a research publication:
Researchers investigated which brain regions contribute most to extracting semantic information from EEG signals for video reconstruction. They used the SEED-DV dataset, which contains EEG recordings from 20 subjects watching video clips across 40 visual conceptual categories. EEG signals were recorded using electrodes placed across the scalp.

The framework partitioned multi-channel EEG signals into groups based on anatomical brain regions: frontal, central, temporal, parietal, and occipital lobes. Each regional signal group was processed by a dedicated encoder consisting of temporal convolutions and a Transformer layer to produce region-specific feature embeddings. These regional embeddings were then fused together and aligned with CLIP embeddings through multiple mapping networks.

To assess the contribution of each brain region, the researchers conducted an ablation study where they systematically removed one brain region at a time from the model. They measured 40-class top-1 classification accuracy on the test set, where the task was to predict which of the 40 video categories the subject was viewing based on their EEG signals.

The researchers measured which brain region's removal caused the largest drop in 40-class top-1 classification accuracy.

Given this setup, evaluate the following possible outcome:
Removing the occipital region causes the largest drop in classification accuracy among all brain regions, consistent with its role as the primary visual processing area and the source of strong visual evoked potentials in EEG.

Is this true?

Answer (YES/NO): YES